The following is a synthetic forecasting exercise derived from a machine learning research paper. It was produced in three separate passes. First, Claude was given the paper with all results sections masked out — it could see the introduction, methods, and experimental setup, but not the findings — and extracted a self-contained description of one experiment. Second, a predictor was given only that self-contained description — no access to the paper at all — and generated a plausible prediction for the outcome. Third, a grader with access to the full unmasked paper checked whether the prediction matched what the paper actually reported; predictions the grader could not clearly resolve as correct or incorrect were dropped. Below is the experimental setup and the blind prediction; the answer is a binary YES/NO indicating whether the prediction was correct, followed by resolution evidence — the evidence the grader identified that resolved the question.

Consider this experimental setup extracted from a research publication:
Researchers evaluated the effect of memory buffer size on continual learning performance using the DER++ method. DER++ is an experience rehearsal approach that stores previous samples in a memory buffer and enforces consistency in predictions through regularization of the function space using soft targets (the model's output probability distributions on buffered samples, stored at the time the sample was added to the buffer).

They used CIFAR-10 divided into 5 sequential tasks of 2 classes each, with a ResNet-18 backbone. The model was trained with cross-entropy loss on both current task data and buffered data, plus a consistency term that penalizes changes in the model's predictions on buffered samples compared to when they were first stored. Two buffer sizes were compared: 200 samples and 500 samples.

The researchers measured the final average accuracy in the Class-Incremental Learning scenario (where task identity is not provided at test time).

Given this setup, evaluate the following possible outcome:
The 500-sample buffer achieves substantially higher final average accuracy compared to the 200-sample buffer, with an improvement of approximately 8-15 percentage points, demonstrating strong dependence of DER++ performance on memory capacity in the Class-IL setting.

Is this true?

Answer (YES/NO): NO